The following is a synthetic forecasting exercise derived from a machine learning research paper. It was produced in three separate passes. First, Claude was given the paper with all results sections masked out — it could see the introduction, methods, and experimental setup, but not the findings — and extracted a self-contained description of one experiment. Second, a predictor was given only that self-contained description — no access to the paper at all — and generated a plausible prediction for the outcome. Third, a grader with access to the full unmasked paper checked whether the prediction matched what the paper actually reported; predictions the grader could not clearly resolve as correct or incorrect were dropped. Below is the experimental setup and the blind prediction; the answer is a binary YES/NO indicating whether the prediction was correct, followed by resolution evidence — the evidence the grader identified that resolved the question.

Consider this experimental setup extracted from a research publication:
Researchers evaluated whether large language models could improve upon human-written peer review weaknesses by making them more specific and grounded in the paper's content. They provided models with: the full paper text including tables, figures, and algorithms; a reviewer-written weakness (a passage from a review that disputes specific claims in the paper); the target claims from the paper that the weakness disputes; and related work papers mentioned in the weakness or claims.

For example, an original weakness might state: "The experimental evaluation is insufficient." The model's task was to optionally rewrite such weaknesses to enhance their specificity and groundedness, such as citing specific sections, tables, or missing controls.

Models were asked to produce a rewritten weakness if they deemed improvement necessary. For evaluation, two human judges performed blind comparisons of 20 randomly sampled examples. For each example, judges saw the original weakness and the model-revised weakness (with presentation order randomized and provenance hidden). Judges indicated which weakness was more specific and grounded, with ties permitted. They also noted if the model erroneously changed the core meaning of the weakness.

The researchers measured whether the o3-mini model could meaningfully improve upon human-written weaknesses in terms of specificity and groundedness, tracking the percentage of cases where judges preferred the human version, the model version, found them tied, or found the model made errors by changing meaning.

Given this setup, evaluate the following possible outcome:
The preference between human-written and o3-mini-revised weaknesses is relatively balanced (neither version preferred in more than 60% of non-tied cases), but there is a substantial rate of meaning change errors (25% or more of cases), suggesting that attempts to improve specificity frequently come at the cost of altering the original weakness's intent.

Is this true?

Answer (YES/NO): NO